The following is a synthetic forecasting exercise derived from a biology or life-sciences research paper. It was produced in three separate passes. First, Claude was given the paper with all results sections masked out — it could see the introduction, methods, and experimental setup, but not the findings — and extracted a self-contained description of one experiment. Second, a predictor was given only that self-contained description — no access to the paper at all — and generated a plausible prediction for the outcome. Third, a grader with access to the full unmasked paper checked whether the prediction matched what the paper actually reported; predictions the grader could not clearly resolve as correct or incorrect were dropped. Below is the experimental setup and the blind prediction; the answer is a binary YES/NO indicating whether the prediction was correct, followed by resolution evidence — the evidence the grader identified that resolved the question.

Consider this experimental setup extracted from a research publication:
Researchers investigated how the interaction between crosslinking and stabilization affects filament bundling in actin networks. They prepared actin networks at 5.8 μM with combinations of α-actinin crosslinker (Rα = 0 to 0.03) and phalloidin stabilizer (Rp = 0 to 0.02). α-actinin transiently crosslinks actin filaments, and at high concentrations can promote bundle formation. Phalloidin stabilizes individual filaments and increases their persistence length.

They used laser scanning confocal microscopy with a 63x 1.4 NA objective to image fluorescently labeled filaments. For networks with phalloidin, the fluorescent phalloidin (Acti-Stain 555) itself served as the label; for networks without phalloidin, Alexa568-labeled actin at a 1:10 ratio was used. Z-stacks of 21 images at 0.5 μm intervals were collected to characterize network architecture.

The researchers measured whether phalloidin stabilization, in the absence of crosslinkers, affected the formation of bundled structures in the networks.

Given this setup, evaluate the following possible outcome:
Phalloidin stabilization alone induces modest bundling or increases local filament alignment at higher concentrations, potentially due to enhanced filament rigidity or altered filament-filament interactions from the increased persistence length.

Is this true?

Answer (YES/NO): NO